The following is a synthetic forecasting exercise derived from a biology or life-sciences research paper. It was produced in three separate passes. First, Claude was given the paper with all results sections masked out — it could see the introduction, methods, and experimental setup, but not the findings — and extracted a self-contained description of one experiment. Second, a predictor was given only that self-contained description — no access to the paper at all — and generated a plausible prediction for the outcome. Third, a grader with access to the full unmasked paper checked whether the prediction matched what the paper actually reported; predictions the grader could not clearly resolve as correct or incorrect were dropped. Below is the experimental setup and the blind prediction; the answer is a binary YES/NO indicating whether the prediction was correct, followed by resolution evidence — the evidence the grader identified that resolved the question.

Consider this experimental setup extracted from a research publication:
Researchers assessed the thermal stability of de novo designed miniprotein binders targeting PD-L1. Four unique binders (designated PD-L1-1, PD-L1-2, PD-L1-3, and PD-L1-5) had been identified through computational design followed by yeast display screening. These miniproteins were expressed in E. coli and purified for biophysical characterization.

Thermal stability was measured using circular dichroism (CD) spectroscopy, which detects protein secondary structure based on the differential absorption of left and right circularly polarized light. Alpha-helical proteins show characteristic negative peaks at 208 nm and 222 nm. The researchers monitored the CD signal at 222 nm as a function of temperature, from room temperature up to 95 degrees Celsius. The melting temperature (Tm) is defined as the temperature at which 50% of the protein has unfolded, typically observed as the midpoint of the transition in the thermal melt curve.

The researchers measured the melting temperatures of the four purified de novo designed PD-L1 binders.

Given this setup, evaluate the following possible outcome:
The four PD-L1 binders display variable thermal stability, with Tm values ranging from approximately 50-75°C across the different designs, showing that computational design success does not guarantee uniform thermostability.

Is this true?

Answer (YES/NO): NO